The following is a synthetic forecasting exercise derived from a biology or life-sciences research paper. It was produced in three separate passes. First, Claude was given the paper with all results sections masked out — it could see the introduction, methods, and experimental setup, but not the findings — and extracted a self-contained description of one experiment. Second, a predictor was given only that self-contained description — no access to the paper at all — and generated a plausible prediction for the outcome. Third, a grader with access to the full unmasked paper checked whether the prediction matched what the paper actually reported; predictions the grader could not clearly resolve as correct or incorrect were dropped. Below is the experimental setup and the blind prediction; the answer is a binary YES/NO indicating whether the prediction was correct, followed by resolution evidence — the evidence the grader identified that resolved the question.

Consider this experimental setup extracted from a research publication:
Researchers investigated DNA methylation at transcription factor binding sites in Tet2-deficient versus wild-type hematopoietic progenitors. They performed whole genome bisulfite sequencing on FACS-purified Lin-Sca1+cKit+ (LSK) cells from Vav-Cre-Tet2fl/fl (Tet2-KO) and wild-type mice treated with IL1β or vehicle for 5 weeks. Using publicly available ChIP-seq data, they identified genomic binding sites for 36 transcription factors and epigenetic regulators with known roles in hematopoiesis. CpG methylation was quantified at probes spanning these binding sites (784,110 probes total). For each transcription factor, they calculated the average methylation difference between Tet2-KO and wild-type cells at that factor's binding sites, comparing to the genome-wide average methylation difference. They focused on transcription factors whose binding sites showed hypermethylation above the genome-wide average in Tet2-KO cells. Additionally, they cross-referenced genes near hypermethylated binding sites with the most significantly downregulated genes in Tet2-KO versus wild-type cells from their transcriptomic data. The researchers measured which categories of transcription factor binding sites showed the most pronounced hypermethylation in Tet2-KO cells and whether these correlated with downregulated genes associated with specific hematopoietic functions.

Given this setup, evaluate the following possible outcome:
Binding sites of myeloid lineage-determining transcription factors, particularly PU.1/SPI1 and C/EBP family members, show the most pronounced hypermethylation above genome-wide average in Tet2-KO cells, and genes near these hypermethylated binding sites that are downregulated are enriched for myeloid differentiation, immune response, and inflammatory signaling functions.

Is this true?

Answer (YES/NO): NO